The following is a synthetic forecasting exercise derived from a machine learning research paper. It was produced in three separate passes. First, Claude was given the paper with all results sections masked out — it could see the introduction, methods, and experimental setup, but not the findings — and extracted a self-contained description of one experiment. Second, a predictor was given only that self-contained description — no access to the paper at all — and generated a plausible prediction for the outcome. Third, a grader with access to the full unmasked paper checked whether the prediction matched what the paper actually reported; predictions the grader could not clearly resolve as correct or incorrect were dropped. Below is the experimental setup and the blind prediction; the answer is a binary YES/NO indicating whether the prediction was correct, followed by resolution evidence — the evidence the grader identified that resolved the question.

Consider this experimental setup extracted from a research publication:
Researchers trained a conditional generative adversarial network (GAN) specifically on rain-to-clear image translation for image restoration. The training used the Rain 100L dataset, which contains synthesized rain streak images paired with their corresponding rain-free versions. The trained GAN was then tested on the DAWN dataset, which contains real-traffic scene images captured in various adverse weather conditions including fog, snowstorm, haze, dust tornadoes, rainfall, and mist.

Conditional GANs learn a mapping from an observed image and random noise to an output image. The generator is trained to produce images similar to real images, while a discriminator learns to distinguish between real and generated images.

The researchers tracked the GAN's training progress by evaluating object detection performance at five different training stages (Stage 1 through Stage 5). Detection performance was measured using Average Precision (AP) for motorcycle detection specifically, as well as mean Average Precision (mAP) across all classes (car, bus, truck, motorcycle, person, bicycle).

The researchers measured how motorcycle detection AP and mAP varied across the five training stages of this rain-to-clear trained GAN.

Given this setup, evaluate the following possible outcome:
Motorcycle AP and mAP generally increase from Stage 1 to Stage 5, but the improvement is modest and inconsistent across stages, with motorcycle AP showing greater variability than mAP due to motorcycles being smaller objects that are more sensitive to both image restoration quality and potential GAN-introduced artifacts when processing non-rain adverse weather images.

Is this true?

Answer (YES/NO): NO